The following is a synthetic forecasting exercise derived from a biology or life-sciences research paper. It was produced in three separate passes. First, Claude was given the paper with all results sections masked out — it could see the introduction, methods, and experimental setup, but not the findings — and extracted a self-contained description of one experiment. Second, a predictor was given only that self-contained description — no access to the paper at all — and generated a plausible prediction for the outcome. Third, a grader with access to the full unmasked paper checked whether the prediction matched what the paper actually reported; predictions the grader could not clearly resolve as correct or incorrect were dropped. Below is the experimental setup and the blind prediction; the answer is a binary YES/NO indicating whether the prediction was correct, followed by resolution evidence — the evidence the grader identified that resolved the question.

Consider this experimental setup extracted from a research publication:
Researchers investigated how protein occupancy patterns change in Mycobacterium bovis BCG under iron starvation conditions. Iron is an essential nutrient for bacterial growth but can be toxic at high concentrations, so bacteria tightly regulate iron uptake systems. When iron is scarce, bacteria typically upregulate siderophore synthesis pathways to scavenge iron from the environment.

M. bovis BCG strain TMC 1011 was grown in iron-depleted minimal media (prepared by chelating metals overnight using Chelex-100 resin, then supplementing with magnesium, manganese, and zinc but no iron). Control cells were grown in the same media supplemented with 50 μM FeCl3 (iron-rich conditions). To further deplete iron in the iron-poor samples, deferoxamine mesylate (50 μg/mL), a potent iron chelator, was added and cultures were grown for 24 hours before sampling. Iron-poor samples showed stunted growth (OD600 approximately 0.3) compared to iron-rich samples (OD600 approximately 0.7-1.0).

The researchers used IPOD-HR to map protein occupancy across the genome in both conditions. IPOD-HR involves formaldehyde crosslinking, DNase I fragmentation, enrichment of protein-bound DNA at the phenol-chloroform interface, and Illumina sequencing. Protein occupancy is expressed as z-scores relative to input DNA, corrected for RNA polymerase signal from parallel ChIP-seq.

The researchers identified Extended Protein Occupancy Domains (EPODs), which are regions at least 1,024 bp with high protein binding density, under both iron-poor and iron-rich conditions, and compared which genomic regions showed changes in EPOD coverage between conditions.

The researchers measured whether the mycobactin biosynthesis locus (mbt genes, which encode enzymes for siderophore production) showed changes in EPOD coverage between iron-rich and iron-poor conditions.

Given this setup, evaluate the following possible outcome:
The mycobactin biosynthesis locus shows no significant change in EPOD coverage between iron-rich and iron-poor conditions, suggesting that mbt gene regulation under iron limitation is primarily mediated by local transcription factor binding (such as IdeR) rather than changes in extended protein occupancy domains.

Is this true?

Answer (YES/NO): NO